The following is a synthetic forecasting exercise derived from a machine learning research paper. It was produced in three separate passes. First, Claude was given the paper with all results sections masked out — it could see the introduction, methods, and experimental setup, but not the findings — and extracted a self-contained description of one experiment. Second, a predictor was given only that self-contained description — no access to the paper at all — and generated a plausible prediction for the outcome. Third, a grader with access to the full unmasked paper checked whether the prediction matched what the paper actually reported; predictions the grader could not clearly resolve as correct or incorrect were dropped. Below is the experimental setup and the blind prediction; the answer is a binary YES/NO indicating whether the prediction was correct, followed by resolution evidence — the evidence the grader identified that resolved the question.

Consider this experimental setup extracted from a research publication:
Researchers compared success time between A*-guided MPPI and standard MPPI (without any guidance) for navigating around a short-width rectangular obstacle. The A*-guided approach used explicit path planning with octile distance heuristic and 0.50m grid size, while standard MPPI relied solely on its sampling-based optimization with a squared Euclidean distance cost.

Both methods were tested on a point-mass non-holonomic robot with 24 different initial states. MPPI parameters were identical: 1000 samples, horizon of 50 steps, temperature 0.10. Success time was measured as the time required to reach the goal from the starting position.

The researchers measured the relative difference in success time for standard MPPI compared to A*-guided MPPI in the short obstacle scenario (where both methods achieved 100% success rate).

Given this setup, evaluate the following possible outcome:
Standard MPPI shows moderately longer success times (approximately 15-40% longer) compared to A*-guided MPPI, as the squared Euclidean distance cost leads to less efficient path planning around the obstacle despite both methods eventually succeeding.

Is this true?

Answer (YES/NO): NO